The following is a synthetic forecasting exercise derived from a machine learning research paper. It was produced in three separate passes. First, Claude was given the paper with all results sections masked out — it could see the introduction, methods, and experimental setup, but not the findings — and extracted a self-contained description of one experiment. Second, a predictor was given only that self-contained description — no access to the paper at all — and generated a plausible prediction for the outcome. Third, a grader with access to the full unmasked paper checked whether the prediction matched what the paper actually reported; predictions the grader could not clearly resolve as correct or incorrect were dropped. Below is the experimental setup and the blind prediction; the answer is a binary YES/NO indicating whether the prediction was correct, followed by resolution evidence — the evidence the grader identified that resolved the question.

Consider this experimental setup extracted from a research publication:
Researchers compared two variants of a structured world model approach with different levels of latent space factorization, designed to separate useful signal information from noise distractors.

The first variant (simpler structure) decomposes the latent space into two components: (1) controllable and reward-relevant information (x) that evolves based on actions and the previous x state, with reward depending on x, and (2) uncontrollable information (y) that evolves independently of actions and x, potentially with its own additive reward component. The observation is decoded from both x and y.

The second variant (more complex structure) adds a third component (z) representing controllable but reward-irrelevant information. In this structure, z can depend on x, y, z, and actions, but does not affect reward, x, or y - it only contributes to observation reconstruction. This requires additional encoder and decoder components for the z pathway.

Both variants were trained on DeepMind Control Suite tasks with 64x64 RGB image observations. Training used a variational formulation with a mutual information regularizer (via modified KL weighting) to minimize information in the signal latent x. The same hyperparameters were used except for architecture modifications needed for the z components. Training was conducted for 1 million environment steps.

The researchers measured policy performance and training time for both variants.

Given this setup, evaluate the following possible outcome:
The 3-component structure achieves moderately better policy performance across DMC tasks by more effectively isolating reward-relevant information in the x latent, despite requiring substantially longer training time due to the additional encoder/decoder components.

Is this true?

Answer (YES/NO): NO